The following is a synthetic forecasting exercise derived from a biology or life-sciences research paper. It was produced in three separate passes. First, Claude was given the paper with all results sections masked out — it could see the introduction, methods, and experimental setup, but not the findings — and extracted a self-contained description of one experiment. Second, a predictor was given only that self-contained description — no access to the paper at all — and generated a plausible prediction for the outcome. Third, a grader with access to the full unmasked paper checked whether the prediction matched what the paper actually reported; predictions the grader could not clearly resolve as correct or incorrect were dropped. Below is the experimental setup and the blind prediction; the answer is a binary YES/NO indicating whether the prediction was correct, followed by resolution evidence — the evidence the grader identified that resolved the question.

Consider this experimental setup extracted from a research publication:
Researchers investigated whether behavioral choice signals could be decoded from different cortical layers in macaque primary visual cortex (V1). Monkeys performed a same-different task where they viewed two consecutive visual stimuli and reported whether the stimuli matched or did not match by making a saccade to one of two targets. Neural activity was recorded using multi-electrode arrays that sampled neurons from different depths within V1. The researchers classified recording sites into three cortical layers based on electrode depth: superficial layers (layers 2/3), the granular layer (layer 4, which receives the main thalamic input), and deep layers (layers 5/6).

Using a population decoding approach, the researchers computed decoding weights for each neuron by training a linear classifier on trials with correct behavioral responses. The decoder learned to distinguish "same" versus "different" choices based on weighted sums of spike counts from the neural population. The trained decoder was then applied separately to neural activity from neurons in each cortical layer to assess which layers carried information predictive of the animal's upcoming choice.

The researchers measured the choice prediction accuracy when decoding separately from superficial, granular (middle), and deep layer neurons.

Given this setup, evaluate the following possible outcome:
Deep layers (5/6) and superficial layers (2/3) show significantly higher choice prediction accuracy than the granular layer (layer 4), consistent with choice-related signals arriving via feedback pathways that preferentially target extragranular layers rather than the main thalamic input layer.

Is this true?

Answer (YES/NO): NO